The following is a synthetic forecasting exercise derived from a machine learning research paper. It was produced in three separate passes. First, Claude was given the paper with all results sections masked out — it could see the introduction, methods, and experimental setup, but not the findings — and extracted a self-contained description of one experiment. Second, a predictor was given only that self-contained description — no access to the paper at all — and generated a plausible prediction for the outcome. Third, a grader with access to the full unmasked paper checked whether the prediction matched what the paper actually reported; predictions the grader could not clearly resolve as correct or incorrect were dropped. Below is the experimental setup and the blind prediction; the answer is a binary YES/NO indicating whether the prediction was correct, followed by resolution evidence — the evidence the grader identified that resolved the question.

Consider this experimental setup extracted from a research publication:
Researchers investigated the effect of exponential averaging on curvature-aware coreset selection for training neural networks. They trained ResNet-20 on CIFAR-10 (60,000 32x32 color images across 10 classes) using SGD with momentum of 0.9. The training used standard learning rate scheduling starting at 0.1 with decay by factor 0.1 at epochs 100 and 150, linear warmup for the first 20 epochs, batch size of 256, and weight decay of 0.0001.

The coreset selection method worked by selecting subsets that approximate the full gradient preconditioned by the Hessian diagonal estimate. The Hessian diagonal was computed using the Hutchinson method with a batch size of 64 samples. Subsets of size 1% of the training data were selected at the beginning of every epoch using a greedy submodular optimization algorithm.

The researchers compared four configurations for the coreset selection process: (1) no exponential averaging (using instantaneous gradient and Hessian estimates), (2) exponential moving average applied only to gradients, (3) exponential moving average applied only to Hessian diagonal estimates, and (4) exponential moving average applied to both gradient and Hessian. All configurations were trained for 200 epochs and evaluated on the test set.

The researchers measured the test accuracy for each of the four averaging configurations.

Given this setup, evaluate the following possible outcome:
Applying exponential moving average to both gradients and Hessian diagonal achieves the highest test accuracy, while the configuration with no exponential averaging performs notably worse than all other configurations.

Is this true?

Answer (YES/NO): YES